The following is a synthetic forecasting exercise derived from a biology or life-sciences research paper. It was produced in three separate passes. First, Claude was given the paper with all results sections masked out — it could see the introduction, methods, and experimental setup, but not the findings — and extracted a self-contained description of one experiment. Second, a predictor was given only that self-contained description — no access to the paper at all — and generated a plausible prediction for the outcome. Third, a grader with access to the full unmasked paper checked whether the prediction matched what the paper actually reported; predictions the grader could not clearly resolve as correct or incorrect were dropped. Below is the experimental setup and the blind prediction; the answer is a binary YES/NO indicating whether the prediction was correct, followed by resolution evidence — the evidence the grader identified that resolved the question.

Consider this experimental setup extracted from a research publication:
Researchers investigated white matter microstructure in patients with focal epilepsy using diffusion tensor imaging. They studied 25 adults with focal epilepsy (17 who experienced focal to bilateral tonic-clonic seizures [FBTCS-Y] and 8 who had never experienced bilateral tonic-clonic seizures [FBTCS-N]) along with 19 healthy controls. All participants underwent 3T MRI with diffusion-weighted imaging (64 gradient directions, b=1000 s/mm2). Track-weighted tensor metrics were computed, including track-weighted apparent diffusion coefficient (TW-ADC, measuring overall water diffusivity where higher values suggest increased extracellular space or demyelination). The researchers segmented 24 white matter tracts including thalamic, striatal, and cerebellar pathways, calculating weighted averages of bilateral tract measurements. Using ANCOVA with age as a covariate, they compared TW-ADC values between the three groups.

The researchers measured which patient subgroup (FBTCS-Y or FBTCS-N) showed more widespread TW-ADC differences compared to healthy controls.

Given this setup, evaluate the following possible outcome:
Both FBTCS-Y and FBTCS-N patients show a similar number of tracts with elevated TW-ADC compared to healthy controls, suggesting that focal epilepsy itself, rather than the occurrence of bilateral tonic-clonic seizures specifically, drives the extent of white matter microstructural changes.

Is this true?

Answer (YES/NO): NO